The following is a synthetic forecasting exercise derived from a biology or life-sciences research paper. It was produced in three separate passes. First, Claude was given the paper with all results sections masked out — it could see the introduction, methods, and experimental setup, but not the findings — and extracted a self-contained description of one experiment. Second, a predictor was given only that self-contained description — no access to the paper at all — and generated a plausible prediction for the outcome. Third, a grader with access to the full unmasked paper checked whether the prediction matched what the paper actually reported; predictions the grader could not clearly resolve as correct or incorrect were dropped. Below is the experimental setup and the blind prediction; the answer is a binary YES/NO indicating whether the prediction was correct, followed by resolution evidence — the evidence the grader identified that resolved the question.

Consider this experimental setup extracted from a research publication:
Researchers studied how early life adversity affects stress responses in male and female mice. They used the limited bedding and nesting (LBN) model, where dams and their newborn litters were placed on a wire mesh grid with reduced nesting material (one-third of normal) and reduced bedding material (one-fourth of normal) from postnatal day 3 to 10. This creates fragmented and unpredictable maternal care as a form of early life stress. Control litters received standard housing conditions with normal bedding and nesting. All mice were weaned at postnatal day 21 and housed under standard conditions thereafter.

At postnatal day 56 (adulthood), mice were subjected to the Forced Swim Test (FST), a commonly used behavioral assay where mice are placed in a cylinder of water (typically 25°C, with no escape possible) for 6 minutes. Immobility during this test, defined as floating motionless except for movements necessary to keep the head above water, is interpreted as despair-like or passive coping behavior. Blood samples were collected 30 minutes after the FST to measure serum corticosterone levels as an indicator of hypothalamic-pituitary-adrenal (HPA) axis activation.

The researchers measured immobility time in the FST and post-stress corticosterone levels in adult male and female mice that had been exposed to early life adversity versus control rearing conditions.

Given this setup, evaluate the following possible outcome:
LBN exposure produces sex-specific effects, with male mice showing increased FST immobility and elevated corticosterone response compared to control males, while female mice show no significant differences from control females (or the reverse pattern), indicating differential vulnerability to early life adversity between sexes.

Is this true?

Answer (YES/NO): YES